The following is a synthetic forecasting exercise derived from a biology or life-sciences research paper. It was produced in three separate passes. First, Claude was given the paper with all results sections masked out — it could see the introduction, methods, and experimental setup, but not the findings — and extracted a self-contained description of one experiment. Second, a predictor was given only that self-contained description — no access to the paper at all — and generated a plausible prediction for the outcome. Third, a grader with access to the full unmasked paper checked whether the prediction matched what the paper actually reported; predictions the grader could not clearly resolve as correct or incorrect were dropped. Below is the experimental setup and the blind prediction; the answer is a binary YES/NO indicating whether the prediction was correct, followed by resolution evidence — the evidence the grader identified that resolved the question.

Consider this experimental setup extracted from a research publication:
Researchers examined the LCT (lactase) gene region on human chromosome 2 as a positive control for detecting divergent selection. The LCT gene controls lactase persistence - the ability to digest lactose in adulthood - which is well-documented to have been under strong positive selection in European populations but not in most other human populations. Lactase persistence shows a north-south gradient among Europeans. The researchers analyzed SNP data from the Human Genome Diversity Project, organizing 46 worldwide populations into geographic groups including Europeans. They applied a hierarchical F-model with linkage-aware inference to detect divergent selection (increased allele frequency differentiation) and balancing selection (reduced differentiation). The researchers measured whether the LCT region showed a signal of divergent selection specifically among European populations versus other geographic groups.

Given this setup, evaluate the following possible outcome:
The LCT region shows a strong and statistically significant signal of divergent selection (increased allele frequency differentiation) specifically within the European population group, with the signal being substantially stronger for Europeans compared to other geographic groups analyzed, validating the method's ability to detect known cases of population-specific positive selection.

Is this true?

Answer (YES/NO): YES